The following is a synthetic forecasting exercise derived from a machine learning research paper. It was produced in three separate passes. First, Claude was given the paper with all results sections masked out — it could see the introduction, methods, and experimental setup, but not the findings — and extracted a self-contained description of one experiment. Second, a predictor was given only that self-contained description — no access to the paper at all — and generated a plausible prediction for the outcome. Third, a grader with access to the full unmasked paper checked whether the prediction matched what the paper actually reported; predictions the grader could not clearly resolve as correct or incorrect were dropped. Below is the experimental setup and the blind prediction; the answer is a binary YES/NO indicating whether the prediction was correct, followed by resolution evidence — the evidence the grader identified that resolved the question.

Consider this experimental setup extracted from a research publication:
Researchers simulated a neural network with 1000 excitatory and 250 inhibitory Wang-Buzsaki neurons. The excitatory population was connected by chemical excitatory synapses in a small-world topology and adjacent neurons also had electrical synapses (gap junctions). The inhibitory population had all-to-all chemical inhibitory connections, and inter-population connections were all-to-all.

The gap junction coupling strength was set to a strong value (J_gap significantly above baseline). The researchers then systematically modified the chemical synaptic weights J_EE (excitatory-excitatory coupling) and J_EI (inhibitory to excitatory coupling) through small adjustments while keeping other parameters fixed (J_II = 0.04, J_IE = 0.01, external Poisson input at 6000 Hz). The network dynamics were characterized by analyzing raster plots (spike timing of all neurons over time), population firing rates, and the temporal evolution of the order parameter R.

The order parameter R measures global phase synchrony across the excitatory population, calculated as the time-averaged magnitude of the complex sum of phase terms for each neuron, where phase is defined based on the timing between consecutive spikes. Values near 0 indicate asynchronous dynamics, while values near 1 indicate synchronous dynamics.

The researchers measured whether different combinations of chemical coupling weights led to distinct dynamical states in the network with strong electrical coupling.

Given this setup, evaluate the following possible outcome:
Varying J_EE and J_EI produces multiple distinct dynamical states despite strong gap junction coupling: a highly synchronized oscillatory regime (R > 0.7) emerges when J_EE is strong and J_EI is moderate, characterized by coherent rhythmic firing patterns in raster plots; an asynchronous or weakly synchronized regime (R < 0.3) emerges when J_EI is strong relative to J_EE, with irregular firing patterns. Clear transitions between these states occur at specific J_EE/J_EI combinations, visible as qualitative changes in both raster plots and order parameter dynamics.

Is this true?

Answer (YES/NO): NO